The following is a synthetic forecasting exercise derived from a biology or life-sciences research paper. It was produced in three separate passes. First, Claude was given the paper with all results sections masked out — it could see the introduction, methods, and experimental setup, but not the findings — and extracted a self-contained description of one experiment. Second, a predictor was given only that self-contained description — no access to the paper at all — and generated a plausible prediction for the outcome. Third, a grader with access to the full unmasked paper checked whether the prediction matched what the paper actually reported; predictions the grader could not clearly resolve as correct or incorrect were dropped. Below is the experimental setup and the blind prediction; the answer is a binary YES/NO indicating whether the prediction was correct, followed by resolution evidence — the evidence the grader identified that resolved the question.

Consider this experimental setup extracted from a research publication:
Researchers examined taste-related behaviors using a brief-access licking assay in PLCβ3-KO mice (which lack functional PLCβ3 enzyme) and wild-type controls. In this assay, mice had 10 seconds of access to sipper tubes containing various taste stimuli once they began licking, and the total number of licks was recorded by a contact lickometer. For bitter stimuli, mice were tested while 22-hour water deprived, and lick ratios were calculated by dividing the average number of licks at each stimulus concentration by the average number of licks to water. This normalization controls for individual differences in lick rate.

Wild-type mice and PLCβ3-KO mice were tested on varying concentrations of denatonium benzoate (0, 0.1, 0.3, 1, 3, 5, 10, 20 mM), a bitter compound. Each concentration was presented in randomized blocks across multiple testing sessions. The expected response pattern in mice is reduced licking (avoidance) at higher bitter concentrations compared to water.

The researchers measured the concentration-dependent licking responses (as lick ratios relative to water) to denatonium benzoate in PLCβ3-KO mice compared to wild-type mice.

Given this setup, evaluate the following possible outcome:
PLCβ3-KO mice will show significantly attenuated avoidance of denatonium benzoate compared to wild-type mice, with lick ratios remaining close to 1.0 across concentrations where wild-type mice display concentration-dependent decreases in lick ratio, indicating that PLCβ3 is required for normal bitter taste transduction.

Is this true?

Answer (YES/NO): YES